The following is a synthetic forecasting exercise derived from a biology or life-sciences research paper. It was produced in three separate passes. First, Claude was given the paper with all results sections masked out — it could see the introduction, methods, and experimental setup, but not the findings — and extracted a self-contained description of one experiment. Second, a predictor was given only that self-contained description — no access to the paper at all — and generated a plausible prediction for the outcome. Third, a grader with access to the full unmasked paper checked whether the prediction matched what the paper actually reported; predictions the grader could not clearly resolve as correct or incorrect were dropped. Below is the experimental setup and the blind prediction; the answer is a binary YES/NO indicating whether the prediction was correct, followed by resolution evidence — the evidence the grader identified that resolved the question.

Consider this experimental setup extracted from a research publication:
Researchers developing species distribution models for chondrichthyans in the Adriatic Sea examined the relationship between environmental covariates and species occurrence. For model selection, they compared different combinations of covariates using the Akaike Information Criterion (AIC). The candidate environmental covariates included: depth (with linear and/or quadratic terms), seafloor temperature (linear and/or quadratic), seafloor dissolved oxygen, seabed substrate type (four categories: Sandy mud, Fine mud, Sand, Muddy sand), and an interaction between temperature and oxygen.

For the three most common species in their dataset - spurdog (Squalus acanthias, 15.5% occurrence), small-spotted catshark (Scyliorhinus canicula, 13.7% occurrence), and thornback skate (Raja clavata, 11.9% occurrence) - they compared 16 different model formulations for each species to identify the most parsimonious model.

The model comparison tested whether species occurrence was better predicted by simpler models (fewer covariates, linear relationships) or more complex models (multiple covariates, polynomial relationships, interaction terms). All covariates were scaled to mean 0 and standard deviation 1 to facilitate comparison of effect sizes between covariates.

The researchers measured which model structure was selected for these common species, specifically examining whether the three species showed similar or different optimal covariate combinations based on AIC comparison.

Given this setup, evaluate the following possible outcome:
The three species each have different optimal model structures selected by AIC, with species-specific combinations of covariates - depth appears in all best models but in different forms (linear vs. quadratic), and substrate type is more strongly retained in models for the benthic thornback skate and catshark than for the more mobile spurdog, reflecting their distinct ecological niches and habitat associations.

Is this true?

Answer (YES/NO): NO